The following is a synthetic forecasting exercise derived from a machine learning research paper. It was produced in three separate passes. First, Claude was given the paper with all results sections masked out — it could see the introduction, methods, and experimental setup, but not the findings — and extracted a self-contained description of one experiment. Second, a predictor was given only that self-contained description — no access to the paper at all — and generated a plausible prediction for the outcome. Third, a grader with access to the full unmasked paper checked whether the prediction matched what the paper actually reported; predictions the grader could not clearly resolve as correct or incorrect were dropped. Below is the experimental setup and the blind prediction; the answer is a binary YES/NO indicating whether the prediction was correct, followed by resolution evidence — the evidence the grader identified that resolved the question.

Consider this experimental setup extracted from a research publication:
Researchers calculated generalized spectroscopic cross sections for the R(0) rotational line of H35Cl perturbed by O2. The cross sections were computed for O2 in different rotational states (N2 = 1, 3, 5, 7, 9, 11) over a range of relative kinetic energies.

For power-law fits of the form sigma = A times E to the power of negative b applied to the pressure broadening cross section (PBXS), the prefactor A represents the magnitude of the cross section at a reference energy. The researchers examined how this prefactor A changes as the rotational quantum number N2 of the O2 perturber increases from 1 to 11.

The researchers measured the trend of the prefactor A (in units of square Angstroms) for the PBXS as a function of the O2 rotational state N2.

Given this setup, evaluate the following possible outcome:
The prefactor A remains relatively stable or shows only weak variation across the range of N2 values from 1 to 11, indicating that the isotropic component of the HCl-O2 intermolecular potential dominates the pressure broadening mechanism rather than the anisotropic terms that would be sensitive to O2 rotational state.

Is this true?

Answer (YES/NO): NO